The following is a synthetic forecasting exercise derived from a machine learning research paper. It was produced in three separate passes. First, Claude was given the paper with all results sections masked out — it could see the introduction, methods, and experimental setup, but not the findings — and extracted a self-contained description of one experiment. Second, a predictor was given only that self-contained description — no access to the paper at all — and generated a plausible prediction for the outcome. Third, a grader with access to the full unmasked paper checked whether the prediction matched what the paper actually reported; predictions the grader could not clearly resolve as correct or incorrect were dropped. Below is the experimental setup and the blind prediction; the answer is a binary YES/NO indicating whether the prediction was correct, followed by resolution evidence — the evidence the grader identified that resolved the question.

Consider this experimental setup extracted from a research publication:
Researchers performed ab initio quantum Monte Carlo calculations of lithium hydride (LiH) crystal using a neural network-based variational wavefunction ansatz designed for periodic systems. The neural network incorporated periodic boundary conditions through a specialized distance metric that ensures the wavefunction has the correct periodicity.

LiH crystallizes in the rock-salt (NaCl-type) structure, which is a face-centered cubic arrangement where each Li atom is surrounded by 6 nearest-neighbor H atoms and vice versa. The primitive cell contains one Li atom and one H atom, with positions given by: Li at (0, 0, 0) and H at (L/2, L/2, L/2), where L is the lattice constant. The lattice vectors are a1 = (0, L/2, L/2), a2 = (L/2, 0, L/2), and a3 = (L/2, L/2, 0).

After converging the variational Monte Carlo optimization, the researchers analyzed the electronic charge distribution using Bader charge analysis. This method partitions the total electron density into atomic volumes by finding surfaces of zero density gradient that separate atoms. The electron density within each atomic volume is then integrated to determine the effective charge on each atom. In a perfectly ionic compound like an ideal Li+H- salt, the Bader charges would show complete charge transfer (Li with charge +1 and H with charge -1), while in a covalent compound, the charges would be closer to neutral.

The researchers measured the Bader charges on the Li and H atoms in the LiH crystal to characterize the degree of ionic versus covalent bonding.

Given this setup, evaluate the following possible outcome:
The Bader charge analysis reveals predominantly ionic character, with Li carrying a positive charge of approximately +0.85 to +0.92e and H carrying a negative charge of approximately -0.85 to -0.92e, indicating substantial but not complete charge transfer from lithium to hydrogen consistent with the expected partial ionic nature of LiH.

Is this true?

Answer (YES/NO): NO